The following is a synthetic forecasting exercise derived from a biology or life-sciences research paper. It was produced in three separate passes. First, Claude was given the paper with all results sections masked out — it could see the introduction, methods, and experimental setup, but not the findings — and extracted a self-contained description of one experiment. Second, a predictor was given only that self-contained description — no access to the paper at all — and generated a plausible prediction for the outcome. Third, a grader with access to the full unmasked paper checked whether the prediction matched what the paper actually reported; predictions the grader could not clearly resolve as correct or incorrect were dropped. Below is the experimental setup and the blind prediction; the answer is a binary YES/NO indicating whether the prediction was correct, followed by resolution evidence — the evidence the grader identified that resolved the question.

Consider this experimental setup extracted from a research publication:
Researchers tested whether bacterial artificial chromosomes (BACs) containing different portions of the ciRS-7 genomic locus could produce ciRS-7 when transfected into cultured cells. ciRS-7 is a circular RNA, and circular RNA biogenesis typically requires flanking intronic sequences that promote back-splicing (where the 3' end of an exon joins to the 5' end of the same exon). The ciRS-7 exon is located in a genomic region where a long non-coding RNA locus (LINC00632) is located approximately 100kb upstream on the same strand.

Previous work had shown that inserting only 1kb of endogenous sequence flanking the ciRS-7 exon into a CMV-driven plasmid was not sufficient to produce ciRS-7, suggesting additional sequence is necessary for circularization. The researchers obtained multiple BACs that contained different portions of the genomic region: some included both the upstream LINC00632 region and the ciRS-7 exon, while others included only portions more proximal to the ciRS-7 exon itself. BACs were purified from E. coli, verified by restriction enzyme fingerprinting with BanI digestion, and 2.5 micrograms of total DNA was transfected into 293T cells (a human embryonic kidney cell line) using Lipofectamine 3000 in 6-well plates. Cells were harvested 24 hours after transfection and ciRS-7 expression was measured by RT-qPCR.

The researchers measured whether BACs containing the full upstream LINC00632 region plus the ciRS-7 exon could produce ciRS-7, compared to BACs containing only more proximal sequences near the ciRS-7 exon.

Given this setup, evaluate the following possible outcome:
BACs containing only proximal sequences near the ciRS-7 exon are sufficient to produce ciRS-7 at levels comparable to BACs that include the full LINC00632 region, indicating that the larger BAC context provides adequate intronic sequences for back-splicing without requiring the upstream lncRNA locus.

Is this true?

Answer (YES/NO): NO